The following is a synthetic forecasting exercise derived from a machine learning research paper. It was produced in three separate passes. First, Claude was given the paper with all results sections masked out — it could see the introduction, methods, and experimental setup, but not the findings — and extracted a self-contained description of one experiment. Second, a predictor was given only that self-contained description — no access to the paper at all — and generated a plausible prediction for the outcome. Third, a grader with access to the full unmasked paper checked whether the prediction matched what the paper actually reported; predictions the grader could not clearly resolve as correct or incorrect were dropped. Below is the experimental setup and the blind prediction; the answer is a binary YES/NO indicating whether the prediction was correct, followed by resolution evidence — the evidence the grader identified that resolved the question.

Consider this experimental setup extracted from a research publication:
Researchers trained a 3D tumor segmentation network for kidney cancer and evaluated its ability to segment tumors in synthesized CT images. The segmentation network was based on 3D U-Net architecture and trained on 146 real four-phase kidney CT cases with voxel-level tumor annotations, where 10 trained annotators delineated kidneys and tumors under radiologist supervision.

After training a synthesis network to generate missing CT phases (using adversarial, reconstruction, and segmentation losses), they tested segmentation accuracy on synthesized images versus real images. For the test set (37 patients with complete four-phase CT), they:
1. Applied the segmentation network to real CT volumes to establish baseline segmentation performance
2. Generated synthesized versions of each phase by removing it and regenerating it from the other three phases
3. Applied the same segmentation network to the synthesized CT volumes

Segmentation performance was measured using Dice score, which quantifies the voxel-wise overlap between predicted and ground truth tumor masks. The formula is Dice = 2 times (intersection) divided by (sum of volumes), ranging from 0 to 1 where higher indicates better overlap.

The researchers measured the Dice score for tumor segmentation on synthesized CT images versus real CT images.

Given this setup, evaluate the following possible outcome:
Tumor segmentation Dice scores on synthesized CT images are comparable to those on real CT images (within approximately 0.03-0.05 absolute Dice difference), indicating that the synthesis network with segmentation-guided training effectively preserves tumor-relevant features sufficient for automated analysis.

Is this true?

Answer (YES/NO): NO